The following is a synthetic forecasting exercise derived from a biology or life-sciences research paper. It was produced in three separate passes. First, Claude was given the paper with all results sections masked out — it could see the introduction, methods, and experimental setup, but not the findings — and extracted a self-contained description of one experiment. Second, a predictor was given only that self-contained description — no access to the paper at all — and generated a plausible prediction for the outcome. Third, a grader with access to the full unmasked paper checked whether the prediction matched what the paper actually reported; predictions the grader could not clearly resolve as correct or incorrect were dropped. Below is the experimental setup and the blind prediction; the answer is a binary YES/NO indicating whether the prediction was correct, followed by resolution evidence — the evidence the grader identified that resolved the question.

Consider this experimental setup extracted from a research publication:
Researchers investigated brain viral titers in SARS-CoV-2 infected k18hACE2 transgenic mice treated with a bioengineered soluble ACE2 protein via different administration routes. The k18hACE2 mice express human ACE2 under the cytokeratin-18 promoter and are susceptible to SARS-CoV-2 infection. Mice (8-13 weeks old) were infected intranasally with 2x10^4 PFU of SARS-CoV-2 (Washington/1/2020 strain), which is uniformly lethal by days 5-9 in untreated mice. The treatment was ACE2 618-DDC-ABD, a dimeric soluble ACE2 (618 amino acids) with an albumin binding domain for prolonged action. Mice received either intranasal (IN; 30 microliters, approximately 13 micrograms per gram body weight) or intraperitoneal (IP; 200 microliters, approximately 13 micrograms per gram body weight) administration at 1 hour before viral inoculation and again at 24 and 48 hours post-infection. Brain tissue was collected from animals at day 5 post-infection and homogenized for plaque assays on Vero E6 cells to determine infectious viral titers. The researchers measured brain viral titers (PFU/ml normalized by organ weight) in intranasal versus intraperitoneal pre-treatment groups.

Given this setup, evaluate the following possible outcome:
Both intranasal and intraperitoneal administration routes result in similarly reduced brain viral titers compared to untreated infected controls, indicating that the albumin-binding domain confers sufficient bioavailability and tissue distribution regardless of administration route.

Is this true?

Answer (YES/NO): NO